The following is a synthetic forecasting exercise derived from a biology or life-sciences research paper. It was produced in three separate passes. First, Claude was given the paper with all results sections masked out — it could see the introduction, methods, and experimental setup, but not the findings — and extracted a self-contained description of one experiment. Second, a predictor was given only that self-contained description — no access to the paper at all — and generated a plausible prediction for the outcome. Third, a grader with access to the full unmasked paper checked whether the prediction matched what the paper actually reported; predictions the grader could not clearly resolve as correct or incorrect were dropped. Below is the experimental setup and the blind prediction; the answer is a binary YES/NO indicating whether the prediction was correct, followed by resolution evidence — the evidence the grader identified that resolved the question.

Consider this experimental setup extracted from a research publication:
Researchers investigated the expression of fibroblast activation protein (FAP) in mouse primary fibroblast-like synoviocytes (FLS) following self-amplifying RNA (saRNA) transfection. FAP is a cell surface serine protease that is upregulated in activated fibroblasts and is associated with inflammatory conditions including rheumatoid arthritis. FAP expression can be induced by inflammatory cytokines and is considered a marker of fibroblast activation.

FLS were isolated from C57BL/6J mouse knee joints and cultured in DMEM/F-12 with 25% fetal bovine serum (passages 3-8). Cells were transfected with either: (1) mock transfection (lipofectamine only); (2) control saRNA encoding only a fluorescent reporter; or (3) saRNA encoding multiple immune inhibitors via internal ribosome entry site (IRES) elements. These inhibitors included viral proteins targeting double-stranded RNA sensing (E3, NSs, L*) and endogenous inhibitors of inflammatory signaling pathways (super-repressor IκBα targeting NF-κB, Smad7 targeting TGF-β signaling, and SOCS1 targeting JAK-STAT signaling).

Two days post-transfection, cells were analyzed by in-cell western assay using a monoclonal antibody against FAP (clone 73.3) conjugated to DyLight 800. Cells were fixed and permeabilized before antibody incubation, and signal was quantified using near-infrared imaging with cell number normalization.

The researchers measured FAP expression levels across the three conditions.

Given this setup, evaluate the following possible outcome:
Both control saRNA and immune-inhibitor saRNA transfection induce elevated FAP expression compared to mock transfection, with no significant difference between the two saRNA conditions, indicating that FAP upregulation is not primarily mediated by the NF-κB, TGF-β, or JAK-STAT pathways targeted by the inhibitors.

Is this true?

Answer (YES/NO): NO